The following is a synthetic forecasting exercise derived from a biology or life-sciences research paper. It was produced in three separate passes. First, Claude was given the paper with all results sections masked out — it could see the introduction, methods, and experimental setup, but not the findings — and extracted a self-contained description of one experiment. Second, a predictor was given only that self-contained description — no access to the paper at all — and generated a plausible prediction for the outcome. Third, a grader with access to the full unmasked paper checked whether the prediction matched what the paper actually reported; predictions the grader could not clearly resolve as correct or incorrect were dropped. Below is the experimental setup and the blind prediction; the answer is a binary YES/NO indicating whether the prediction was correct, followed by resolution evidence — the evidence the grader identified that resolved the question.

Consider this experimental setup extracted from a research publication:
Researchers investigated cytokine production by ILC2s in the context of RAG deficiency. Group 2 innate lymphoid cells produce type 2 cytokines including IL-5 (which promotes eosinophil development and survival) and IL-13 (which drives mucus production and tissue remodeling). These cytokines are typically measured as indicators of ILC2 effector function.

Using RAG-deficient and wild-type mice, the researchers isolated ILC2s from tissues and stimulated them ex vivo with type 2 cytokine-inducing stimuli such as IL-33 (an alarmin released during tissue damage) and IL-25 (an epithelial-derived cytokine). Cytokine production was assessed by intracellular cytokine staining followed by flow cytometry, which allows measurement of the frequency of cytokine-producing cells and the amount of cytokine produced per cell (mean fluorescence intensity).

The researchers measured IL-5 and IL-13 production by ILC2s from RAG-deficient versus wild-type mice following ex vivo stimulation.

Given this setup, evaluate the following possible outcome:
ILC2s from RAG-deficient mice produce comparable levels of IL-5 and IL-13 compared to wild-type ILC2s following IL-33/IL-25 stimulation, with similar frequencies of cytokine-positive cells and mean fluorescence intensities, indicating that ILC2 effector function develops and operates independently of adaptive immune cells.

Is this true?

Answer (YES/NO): NO